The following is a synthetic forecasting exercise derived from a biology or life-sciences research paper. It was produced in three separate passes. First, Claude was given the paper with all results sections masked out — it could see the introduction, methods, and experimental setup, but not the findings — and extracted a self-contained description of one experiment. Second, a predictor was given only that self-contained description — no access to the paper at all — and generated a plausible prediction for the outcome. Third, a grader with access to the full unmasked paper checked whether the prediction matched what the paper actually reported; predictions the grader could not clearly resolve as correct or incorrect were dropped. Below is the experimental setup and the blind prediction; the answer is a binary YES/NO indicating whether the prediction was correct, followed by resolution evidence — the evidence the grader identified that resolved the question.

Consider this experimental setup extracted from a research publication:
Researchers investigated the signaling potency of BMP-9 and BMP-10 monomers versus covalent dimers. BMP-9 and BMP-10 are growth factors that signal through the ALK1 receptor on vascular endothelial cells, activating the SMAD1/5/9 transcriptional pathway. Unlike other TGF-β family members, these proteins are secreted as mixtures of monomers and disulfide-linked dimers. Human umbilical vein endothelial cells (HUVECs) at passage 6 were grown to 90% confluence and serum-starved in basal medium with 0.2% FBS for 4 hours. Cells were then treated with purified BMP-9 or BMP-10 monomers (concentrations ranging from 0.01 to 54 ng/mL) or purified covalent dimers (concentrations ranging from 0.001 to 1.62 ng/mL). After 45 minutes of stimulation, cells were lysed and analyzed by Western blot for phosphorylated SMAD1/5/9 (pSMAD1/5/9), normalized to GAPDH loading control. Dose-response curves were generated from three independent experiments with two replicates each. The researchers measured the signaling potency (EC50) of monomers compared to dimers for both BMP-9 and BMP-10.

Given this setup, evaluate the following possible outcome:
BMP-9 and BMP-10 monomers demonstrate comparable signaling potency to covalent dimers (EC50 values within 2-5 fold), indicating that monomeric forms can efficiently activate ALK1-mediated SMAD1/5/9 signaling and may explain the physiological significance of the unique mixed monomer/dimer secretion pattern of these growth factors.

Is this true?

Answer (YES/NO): NO